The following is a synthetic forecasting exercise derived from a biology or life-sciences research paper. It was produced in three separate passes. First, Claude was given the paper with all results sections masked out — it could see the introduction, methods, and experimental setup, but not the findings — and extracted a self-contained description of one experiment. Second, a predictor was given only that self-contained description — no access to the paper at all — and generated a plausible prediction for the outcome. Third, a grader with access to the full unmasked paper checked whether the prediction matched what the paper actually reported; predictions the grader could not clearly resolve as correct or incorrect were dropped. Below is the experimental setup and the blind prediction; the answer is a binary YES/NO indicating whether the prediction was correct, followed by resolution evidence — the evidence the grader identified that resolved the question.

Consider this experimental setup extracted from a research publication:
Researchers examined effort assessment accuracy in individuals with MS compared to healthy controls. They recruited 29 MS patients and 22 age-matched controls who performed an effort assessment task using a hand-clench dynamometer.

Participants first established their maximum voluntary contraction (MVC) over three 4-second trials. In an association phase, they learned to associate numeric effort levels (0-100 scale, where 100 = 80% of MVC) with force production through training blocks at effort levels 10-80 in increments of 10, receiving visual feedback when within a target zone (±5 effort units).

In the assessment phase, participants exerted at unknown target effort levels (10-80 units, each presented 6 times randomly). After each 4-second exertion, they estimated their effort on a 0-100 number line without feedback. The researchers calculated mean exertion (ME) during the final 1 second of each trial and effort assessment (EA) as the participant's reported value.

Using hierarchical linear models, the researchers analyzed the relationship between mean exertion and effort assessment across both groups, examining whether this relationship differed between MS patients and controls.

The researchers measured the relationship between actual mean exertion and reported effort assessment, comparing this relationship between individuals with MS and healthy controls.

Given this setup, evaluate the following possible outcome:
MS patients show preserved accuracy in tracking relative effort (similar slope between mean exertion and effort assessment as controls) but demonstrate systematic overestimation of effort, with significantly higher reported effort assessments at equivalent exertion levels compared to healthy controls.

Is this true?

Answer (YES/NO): NO